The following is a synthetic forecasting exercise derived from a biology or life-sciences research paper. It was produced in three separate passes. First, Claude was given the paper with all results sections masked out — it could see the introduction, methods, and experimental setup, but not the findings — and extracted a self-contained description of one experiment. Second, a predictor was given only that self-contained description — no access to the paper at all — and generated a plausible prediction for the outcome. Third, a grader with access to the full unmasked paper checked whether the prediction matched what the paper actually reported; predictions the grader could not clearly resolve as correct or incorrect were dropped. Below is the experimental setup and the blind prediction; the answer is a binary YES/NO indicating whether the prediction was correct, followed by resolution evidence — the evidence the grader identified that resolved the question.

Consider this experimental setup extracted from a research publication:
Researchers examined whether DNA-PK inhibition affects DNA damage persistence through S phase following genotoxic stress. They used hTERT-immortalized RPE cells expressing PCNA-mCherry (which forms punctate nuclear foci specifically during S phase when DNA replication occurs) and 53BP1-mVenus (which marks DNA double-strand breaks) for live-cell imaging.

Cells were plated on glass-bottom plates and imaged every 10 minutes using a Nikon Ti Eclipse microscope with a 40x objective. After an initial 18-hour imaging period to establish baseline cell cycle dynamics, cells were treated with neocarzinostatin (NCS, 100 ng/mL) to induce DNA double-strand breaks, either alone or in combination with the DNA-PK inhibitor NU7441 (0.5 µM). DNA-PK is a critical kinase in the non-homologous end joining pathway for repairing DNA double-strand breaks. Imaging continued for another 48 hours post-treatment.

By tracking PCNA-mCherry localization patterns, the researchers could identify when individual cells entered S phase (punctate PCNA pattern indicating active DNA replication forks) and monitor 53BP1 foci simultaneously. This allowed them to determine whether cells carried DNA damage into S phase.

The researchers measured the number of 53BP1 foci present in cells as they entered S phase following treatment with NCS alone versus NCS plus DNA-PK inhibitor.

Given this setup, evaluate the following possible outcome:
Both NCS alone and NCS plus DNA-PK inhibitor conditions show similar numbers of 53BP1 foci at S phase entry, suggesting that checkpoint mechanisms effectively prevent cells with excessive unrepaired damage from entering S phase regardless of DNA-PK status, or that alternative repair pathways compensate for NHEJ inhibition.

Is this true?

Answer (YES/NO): NO